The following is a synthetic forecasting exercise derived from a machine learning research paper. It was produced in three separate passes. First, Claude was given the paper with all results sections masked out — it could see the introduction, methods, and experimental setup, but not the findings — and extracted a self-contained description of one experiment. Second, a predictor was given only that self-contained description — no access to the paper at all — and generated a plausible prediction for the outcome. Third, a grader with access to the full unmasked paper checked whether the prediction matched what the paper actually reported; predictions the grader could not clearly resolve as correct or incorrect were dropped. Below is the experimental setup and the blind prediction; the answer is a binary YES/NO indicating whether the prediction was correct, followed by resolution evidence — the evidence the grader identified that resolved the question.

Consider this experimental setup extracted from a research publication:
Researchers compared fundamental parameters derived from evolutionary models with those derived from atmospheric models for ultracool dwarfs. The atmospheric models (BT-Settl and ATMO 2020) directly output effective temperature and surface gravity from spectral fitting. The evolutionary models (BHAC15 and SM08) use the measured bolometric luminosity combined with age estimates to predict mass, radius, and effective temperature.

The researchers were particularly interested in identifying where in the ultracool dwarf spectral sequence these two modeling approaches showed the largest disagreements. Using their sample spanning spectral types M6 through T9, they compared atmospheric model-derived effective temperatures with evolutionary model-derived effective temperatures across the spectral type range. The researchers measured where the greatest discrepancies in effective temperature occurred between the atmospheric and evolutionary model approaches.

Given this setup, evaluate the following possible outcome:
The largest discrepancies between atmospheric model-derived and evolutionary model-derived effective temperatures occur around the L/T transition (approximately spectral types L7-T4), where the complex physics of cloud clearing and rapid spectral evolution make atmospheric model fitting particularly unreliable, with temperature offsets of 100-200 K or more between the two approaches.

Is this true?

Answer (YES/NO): NO